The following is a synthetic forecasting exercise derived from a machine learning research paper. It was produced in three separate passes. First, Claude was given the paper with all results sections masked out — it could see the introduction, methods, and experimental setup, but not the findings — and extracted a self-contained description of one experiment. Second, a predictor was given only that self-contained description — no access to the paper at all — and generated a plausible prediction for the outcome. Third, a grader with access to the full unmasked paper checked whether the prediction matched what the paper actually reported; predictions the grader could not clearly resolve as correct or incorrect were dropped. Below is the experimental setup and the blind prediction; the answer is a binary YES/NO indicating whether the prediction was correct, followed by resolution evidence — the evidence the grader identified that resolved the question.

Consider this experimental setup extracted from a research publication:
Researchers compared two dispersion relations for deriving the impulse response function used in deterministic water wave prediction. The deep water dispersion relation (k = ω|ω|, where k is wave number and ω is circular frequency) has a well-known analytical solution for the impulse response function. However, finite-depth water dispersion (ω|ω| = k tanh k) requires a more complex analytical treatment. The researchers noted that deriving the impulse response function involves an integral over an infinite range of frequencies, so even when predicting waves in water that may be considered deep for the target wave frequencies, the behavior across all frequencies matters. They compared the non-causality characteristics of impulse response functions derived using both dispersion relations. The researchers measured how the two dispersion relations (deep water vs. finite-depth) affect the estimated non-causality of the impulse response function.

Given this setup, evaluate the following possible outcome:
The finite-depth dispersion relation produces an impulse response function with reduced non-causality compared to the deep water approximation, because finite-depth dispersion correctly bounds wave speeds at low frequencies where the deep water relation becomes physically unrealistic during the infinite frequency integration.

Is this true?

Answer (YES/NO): YES